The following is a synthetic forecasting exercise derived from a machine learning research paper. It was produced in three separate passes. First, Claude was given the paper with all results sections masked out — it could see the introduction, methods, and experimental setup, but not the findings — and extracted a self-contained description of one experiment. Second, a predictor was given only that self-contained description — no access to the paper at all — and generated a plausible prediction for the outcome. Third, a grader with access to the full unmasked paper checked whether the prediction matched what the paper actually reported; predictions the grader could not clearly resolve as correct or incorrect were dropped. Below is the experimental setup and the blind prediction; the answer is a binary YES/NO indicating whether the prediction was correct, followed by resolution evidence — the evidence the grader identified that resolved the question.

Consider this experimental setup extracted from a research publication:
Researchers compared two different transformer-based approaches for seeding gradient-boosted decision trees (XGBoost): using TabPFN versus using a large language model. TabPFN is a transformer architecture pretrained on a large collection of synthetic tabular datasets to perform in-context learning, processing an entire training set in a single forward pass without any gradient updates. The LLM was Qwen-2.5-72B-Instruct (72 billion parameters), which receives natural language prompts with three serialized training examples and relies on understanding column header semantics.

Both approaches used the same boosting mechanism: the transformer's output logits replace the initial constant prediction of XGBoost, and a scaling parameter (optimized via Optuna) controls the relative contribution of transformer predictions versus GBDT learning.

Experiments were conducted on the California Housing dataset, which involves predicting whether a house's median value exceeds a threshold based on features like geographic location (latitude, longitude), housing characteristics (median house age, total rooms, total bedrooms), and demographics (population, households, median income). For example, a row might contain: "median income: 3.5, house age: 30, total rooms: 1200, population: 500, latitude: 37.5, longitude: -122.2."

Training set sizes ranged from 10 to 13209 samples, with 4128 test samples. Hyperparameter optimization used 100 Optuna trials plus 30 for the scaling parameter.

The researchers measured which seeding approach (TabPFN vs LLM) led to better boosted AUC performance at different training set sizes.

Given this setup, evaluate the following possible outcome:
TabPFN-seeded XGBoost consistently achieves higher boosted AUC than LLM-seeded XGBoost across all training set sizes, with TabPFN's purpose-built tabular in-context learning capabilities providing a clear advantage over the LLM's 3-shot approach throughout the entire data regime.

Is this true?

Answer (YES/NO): YES